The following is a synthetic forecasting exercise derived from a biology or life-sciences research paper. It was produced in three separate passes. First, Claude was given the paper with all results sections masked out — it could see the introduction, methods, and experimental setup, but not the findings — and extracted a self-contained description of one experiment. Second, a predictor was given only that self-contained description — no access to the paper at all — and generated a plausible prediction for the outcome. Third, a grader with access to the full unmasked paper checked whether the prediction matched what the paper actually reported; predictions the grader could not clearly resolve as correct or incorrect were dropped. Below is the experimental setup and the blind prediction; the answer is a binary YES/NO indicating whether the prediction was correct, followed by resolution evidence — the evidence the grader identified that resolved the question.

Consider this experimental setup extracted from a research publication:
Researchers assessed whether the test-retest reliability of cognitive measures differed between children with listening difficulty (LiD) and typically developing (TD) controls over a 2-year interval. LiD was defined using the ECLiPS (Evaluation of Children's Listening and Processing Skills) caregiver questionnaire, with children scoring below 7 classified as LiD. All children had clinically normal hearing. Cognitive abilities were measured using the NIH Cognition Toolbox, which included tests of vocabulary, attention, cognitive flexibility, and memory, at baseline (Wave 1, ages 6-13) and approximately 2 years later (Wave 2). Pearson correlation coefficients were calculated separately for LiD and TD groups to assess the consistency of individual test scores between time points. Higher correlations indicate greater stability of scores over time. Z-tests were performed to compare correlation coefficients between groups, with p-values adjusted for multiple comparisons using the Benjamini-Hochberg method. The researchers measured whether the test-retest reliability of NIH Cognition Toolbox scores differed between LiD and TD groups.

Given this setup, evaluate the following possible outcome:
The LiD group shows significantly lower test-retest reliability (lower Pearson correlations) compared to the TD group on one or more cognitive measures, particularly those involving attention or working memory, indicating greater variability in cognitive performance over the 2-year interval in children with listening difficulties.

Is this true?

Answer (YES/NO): NO